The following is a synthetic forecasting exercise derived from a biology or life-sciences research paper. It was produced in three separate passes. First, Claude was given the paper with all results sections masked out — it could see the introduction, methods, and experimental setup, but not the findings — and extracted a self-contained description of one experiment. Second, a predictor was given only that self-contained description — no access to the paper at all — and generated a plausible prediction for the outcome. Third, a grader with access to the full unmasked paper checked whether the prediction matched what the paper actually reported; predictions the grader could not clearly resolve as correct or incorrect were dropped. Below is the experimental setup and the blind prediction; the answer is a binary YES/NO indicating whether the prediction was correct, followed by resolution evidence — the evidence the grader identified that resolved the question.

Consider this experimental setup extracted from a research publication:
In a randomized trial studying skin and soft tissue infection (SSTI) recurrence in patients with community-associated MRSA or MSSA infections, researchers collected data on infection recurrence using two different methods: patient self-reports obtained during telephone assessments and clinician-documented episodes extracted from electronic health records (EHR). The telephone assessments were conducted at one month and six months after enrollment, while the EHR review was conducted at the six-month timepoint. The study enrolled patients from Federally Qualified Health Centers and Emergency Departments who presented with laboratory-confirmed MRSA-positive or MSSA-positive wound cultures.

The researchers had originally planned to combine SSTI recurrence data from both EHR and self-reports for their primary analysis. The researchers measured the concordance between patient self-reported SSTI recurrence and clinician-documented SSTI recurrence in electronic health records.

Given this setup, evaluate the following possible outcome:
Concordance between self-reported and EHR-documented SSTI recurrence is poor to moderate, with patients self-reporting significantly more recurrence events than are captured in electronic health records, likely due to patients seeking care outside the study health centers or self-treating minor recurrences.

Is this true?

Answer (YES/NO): NO